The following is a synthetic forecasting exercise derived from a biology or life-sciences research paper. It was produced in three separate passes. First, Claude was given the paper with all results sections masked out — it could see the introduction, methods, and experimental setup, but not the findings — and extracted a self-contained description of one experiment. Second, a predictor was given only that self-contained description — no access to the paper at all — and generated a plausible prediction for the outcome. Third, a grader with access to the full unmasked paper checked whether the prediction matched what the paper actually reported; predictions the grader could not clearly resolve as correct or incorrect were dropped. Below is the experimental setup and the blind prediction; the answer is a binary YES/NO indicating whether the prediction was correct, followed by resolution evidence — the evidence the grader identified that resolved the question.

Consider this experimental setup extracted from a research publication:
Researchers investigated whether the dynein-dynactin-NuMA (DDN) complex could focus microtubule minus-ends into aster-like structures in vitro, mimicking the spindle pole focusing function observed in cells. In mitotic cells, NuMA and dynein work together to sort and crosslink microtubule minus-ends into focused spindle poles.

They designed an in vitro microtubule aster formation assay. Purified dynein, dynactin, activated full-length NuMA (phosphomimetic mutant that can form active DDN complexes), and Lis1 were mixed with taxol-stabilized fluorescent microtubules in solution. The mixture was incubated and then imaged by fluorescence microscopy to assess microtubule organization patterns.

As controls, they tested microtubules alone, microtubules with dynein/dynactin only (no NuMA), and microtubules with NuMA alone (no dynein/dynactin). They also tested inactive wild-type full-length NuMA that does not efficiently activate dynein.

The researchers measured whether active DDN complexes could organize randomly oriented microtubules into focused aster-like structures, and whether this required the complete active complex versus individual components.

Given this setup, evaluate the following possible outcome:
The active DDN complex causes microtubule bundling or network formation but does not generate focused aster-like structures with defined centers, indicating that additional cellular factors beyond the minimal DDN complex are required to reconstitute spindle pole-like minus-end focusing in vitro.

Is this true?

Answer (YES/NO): NO